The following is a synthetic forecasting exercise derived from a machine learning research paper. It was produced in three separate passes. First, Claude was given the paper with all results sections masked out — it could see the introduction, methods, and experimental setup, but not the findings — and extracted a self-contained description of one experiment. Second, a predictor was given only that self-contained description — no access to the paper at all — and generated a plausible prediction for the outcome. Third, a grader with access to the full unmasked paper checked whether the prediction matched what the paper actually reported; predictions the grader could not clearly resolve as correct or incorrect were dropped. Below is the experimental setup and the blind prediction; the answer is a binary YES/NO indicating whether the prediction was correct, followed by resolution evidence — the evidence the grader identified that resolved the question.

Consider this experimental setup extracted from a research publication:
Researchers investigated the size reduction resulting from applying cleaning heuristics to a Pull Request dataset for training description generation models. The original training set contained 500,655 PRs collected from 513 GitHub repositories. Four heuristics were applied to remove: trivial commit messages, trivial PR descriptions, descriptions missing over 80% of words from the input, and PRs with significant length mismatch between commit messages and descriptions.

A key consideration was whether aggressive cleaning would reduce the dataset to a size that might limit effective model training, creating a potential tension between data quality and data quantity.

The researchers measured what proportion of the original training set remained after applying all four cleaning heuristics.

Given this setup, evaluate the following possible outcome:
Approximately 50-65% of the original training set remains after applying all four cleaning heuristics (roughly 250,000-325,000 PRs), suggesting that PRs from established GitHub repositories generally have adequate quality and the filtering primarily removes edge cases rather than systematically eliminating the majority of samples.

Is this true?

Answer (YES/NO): NO